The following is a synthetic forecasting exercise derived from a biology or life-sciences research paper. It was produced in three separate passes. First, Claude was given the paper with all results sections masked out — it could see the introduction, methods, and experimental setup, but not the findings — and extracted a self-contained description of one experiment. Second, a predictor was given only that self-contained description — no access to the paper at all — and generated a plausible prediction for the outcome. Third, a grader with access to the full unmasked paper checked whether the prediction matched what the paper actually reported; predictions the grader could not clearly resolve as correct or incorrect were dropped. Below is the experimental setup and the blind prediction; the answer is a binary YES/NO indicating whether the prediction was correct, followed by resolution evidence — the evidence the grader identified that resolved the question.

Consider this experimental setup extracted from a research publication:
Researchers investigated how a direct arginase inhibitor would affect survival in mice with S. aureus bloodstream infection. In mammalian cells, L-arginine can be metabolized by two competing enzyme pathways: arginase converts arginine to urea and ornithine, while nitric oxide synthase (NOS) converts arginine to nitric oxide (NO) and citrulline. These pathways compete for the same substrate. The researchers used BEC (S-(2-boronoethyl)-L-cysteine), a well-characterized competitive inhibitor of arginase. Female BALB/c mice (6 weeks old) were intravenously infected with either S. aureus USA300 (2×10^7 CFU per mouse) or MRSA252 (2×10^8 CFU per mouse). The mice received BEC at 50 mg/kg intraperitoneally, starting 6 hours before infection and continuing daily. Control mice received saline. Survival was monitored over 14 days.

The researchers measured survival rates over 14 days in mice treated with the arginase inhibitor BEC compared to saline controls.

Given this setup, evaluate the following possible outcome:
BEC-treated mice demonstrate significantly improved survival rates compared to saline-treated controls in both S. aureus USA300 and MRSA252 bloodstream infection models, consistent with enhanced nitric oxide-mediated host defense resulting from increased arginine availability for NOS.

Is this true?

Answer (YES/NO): NO